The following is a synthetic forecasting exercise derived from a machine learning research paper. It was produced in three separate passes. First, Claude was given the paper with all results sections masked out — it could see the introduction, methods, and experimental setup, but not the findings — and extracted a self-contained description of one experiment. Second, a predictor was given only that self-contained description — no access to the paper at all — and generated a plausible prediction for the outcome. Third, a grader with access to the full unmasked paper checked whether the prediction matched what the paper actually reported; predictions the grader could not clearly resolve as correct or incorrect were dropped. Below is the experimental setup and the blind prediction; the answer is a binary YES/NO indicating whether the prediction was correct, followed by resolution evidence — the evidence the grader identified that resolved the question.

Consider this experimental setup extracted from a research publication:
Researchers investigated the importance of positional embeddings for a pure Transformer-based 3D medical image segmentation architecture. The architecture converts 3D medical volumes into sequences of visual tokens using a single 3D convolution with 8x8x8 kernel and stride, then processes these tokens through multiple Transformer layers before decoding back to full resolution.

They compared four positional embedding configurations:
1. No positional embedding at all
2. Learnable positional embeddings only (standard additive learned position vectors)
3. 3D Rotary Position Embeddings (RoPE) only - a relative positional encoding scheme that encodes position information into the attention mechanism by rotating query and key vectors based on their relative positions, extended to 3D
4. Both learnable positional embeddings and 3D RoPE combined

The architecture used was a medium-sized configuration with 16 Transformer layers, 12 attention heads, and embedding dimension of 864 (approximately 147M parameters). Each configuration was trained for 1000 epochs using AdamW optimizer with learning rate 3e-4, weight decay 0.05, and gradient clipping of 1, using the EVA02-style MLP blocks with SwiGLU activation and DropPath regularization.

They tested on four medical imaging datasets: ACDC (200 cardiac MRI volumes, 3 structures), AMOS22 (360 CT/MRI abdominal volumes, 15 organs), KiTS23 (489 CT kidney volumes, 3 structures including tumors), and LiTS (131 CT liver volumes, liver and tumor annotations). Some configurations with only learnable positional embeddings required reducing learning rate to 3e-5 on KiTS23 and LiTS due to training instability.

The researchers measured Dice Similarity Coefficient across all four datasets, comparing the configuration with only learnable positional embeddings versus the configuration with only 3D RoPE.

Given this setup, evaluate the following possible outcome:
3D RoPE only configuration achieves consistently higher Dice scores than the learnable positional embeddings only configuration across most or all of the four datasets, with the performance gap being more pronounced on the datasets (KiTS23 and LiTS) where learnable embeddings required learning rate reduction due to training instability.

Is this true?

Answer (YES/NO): YES